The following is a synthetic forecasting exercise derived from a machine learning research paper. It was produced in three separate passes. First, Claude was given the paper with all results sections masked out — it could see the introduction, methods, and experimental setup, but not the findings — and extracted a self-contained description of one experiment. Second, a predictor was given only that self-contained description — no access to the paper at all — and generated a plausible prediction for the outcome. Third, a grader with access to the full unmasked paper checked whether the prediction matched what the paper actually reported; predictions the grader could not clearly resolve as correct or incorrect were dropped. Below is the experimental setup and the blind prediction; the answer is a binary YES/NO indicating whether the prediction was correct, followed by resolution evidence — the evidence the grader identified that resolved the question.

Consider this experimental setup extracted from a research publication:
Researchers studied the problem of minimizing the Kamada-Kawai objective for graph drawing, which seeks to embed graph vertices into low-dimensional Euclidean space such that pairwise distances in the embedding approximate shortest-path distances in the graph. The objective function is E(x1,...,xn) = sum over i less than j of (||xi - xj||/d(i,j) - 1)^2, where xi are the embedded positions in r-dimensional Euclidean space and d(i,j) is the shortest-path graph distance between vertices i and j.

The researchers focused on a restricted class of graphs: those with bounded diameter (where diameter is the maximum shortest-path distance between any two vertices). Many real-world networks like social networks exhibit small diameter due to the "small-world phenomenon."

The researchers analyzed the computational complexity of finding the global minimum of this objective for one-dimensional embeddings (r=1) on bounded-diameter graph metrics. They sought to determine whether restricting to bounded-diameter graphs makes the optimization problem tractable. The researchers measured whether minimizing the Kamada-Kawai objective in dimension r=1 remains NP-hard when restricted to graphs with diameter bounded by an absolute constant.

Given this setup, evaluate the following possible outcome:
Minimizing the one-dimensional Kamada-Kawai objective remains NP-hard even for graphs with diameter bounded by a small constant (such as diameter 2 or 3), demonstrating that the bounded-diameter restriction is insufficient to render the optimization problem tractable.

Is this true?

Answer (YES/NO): YES